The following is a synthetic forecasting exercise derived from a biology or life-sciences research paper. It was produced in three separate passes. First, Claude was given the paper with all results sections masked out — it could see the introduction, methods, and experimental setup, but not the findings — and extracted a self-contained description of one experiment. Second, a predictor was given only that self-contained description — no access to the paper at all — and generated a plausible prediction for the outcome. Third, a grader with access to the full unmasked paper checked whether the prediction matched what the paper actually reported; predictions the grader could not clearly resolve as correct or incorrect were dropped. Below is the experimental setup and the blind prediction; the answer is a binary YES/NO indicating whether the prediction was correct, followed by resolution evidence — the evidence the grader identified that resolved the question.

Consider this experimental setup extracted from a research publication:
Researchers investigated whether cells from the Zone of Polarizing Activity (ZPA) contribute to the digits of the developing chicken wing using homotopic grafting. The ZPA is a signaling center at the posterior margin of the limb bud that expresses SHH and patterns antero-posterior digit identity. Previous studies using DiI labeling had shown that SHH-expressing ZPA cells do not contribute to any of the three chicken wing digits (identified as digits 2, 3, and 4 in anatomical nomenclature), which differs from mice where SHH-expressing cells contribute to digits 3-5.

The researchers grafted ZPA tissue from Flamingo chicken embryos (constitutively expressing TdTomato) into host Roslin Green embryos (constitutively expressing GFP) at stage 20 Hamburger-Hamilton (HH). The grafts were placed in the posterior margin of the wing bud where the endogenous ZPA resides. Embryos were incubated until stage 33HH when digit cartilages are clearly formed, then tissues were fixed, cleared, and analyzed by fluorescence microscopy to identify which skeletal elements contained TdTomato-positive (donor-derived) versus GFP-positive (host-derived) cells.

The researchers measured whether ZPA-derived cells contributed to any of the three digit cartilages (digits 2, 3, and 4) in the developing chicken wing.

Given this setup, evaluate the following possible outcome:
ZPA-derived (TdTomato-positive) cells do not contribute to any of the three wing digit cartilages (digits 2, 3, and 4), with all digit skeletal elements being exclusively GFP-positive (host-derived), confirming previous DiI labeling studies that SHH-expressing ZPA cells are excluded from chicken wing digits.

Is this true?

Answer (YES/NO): YES